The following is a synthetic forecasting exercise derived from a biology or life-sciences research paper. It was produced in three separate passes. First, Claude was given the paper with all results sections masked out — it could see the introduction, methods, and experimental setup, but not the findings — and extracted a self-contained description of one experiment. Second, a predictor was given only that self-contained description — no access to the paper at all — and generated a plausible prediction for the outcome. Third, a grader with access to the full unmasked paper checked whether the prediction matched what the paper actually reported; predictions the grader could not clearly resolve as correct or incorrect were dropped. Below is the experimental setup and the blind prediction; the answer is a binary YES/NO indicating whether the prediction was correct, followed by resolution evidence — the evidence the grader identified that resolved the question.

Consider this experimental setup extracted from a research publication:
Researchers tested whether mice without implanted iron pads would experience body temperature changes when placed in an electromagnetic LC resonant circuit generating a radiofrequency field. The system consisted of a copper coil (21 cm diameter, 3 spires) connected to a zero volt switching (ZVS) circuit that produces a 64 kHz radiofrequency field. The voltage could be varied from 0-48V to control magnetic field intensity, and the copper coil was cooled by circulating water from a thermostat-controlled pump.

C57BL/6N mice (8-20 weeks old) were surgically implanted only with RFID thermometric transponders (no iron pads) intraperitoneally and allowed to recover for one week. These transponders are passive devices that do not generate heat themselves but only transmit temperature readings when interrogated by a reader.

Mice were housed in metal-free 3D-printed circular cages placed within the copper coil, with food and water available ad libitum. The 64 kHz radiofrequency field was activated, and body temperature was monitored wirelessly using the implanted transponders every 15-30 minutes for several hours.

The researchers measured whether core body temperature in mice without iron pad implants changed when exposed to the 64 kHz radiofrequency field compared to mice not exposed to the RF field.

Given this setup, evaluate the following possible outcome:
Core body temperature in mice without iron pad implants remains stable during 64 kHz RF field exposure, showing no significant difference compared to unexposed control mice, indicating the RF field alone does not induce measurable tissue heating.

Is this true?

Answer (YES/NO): NO